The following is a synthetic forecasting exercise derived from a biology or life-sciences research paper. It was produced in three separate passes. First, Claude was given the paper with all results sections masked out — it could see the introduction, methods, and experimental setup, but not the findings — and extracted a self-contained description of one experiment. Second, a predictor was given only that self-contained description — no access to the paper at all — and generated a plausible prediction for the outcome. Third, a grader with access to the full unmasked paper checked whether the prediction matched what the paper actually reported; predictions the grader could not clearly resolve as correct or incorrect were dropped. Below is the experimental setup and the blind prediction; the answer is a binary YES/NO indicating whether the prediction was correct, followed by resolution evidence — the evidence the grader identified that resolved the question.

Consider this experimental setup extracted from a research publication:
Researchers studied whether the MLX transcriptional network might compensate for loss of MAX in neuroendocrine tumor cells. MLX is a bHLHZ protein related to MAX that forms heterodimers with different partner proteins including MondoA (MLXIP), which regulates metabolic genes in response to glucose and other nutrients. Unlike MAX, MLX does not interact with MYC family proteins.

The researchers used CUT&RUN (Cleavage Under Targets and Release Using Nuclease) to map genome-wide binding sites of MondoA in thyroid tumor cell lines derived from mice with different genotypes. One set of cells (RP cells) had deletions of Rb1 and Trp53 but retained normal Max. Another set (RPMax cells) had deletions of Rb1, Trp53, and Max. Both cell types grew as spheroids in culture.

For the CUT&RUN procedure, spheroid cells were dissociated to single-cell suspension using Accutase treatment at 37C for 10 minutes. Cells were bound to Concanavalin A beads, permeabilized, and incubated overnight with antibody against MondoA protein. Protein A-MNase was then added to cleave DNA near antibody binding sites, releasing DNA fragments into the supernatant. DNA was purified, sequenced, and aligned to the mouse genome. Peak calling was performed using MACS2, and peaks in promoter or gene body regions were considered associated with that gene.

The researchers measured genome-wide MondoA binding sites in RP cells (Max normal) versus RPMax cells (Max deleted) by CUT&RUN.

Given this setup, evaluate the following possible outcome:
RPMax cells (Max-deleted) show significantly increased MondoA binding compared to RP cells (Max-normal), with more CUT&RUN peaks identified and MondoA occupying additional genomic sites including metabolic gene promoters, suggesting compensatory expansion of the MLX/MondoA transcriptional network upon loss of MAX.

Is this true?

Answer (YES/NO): YES